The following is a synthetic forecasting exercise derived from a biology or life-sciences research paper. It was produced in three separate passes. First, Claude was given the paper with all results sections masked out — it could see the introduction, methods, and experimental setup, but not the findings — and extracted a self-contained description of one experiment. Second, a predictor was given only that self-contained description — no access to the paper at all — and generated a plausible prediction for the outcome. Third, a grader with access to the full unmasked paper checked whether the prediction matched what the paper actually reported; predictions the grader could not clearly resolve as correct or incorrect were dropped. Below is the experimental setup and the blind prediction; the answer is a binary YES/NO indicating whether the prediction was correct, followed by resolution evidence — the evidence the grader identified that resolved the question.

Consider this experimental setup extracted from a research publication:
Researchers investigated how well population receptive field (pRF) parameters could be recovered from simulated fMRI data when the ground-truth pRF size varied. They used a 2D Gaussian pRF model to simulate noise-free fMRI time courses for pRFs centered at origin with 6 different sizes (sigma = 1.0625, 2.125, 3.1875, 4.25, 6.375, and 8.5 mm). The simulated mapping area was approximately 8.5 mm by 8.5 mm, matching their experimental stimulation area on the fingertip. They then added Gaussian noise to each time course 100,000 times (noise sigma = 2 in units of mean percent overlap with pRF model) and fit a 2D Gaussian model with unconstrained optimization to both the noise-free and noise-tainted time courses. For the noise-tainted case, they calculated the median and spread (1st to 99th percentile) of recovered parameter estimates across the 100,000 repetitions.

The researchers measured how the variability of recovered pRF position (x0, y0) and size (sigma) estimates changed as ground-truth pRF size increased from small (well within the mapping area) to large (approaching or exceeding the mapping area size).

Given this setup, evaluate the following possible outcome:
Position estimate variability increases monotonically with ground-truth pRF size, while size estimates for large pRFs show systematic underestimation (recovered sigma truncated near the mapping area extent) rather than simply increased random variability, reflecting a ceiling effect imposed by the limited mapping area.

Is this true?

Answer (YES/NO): NO